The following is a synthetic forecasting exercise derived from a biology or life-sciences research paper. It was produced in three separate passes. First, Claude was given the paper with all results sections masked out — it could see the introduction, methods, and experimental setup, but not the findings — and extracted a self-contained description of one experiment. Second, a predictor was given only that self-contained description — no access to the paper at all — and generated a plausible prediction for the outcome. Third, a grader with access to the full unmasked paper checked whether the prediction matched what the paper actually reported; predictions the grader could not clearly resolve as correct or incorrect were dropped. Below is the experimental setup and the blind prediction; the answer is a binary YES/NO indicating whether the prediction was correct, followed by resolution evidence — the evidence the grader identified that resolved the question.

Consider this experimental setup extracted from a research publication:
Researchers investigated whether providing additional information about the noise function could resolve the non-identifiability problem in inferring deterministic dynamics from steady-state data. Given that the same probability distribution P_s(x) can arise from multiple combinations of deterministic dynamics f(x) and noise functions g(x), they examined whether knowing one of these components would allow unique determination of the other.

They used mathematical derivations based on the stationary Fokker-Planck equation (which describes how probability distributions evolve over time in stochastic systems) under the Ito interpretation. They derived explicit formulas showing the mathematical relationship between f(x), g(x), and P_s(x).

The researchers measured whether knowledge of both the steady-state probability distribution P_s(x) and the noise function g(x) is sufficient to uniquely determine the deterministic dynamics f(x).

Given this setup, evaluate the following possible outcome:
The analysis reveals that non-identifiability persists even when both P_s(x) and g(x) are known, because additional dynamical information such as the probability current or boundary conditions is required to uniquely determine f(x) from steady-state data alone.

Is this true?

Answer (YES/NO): NO